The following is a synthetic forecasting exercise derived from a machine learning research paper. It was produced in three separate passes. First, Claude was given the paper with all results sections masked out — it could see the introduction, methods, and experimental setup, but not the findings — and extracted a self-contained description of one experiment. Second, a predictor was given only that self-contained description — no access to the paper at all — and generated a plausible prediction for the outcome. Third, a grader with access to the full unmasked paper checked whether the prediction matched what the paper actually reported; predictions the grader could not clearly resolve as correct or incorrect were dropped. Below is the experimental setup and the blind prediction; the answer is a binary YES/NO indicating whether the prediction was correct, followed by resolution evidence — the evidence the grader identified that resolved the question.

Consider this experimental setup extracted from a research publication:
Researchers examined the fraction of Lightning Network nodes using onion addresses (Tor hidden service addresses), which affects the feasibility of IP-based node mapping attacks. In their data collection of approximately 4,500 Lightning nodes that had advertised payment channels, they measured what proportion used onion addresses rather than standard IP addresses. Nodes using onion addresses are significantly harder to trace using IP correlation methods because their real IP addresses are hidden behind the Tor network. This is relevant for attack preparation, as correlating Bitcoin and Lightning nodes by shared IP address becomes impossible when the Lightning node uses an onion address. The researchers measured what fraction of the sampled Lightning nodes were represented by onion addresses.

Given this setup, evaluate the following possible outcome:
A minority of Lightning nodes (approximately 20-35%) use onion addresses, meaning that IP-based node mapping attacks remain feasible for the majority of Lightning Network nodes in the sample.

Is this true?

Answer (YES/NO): NO